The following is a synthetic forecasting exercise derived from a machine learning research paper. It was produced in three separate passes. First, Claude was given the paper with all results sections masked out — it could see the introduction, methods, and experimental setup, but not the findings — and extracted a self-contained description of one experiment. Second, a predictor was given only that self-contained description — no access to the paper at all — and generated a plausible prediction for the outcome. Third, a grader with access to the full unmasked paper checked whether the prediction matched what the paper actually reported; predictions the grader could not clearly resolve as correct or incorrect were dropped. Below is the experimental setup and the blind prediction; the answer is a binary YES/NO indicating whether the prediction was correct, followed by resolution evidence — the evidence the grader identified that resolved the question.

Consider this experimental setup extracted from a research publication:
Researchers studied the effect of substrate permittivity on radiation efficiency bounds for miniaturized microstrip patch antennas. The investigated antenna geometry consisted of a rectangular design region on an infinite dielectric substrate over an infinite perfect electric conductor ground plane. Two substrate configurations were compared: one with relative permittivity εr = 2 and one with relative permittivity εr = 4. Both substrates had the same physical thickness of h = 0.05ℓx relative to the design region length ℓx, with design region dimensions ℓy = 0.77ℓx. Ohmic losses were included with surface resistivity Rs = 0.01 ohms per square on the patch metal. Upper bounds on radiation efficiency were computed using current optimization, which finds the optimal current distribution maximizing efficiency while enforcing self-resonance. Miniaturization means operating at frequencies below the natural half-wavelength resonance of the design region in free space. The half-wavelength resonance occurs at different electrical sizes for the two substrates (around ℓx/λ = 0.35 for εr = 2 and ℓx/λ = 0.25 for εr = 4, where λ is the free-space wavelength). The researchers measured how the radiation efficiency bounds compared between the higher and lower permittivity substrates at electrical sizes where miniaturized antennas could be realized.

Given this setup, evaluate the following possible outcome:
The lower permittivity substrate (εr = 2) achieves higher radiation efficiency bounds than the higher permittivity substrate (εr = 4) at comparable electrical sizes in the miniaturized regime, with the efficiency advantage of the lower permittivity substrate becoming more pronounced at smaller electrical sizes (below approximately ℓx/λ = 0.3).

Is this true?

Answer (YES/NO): NO